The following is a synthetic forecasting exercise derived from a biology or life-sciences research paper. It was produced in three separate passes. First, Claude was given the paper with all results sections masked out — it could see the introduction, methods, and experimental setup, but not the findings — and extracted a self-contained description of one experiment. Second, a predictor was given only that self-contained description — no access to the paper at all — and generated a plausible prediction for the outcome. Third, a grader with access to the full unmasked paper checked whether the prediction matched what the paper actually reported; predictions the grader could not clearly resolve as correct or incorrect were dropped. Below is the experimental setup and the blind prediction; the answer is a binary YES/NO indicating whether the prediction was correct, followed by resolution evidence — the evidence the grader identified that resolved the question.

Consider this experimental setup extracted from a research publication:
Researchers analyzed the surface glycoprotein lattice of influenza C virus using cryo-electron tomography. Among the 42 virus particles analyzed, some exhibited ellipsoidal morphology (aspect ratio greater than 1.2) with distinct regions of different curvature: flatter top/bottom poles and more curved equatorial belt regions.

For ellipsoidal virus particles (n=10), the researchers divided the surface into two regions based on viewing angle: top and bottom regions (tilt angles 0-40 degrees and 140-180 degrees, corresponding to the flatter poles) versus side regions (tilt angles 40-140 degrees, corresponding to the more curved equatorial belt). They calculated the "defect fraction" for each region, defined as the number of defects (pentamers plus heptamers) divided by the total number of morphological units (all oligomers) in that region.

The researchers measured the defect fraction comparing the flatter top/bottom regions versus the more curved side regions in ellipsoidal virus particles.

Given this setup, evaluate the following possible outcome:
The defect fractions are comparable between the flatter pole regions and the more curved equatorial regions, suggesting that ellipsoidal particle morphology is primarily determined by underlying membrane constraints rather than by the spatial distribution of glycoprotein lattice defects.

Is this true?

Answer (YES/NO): NO